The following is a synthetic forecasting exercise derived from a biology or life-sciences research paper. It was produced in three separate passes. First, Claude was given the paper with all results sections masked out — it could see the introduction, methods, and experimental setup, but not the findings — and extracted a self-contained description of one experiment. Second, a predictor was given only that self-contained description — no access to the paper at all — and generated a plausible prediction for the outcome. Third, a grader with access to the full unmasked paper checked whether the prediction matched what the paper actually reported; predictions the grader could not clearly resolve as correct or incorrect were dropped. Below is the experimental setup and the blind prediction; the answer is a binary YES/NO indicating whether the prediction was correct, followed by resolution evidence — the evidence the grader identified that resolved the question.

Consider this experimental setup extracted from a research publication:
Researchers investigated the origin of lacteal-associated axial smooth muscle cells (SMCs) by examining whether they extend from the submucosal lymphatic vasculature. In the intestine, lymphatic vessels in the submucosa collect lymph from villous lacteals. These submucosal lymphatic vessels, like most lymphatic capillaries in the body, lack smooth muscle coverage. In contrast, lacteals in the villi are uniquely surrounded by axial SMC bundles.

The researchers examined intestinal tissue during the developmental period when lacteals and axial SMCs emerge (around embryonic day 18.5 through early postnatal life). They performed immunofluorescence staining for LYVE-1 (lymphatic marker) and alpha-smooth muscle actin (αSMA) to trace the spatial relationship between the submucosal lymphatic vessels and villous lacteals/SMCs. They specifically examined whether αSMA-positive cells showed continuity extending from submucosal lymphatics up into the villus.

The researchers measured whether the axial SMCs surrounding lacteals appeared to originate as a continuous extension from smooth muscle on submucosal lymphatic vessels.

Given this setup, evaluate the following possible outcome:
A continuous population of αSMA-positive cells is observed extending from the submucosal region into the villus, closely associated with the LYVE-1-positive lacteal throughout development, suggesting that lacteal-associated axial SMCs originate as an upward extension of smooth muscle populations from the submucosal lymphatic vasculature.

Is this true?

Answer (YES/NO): NO